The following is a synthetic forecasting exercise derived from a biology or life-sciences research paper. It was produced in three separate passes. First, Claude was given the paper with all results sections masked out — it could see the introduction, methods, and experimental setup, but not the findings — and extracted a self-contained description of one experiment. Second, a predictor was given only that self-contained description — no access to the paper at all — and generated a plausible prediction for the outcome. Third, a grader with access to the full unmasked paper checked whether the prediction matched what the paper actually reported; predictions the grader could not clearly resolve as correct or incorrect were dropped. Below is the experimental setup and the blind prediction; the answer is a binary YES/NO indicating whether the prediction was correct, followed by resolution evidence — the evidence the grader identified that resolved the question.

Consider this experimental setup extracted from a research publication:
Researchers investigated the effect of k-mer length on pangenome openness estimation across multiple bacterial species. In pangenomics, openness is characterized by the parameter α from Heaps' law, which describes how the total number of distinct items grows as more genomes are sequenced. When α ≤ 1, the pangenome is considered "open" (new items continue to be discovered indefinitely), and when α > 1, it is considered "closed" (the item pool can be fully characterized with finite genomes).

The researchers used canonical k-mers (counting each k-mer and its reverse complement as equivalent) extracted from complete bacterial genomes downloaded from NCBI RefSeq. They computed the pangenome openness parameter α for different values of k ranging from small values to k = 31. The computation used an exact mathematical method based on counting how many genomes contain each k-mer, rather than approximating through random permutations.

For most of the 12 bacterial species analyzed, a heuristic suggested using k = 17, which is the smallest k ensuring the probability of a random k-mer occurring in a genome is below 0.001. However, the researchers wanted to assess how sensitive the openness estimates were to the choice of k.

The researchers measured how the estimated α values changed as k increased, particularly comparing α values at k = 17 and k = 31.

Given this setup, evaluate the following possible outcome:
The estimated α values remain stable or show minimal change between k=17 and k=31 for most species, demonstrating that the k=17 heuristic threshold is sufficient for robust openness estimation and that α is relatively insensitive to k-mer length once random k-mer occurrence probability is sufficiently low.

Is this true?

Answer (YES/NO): YES